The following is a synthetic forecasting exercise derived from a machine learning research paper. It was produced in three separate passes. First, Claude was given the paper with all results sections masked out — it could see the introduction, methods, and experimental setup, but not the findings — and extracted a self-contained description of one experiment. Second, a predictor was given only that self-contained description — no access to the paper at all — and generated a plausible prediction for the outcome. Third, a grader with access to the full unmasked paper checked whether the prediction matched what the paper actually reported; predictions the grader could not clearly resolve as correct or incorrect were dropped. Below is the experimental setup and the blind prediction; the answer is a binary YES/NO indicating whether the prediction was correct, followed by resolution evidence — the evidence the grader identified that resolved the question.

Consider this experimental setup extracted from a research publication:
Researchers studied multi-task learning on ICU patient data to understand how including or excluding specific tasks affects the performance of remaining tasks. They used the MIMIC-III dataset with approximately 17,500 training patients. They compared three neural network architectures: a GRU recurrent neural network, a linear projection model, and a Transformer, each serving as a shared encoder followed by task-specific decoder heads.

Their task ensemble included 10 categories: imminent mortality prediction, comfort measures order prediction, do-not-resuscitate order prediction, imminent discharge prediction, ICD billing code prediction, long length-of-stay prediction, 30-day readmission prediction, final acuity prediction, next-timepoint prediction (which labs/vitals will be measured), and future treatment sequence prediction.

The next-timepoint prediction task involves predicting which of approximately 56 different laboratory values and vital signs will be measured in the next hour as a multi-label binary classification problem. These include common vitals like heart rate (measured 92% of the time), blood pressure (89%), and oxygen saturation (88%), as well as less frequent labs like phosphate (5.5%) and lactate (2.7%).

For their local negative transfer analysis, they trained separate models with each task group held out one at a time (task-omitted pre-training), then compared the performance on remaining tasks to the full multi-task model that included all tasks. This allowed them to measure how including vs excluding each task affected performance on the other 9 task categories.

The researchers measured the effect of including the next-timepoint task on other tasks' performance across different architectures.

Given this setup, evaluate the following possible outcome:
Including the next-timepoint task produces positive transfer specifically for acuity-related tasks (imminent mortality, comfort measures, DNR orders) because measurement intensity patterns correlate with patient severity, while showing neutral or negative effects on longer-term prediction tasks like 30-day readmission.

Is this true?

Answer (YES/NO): NO